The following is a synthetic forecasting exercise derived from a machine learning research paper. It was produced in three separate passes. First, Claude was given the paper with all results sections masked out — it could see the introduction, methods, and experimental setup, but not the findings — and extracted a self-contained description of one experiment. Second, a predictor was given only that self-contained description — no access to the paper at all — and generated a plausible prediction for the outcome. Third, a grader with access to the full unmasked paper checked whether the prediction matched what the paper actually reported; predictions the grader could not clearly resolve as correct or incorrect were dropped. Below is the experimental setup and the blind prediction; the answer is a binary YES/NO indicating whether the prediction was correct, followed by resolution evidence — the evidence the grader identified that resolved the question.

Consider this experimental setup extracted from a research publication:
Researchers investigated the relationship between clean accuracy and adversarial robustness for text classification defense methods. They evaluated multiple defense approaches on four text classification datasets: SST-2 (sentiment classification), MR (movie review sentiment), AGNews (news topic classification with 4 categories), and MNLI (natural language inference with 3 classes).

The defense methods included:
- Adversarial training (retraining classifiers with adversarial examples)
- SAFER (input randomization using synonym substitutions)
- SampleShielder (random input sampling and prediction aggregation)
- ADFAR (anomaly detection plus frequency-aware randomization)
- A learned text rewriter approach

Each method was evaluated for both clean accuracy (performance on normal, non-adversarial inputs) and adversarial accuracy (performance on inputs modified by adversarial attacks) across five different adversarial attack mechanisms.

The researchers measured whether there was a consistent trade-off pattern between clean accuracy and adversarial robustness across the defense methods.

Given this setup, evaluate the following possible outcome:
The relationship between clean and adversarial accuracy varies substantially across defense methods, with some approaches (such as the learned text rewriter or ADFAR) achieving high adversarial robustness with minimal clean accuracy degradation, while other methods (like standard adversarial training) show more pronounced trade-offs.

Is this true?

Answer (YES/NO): YES